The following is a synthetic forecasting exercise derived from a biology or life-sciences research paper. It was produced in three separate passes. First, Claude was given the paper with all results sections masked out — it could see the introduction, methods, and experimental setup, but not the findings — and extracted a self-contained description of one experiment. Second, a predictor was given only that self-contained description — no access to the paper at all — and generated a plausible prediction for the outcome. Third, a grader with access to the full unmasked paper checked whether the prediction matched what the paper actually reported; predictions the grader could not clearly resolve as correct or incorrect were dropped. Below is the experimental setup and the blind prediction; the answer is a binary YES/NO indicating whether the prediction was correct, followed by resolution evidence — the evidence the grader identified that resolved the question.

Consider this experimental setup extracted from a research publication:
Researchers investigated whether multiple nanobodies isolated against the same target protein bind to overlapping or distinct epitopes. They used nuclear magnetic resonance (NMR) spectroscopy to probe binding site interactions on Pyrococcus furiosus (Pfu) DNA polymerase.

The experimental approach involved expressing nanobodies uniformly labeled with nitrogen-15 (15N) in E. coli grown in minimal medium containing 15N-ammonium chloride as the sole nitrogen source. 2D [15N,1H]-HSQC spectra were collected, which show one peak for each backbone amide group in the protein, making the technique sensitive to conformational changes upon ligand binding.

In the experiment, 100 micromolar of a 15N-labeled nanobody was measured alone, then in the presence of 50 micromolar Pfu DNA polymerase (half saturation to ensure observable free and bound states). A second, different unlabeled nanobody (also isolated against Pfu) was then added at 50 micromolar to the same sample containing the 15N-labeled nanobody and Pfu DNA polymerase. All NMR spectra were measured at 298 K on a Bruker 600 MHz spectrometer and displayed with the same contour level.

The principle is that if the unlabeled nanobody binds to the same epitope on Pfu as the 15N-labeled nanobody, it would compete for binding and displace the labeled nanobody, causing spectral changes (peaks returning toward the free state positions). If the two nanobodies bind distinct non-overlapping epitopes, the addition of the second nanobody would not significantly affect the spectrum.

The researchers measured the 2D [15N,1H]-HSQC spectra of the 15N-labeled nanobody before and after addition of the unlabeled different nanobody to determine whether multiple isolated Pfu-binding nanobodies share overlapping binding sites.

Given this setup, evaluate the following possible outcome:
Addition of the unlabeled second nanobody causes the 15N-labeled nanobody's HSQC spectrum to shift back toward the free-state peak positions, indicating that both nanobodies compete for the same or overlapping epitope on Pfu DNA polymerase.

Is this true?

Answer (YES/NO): NO